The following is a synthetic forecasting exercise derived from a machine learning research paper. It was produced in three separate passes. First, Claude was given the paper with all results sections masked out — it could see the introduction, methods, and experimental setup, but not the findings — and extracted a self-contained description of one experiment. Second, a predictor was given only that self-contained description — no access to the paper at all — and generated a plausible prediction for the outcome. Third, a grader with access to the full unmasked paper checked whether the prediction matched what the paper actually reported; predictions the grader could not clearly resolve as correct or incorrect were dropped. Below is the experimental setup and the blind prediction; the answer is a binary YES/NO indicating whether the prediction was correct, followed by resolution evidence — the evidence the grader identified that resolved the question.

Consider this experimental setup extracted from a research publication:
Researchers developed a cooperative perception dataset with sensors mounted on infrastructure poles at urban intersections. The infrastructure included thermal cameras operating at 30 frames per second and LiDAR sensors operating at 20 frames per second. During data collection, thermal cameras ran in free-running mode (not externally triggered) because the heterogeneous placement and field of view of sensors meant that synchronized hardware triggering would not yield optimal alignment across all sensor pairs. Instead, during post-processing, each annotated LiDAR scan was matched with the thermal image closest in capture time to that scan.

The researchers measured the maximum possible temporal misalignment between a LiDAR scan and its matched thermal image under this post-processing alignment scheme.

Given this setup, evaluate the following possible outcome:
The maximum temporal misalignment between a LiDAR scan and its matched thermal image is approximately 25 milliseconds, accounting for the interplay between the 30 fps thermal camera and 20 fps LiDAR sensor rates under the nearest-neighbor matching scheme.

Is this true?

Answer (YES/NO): NO